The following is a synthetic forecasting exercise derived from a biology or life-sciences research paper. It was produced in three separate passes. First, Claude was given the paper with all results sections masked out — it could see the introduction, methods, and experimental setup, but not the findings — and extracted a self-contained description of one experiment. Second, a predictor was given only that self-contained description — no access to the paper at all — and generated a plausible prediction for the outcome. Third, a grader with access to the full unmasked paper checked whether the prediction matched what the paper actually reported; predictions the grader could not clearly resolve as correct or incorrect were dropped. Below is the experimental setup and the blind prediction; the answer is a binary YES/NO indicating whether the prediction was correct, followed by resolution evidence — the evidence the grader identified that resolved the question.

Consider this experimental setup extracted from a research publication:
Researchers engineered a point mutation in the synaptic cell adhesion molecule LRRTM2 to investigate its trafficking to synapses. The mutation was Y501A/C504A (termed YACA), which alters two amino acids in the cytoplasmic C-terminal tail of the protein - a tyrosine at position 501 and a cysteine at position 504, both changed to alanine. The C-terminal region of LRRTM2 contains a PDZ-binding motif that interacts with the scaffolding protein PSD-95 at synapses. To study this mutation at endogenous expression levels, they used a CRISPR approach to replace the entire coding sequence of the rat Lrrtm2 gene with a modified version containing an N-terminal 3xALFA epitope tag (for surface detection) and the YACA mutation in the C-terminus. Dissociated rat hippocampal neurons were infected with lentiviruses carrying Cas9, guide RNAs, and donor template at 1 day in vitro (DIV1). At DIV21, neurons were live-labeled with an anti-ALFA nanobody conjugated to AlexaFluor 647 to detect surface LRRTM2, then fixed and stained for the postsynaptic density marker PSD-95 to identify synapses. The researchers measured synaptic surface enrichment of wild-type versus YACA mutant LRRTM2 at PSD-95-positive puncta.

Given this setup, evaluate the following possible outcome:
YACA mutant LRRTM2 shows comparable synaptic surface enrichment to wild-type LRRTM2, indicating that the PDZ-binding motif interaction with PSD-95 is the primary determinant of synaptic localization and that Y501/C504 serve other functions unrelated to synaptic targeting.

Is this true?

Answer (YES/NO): NO